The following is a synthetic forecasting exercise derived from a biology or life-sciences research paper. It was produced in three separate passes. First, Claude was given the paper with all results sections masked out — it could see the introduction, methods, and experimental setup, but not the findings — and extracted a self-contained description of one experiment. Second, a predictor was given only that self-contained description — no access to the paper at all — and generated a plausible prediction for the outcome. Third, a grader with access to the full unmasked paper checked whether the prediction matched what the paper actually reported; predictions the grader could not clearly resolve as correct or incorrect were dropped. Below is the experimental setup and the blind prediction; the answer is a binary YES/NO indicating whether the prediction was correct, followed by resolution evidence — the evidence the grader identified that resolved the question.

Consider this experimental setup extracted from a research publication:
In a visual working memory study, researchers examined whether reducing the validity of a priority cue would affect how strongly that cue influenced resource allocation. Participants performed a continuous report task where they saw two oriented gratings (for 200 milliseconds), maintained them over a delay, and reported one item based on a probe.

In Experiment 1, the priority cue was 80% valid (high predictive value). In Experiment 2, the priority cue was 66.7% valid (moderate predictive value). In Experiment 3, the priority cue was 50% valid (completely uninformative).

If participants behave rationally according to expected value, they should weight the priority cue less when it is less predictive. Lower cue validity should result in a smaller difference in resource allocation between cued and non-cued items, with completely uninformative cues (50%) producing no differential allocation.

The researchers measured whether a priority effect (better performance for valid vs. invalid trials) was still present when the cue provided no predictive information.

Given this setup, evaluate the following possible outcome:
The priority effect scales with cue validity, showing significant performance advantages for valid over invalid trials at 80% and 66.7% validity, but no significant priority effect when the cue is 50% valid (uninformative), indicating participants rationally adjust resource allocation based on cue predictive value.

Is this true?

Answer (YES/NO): NO